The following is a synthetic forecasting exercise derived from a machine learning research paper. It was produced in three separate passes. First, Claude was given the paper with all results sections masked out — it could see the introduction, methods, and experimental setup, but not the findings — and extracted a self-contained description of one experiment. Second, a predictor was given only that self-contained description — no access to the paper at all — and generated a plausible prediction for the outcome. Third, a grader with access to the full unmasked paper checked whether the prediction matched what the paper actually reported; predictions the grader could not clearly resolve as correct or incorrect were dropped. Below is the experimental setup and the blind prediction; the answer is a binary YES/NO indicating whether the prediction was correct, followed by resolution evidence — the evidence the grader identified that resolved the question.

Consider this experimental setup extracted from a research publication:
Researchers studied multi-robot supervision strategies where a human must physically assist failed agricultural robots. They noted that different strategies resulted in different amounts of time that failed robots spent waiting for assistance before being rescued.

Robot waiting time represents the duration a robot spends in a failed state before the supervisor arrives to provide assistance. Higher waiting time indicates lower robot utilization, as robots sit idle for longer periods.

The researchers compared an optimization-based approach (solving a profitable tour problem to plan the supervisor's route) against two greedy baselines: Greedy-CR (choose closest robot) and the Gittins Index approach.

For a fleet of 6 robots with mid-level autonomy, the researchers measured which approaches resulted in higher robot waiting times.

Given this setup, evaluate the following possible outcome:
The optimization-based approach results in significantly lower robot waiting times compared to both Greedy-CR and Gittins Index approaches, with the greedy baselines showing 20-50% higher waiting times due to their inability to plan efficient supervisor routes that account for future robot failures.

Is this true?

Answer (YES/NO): NO